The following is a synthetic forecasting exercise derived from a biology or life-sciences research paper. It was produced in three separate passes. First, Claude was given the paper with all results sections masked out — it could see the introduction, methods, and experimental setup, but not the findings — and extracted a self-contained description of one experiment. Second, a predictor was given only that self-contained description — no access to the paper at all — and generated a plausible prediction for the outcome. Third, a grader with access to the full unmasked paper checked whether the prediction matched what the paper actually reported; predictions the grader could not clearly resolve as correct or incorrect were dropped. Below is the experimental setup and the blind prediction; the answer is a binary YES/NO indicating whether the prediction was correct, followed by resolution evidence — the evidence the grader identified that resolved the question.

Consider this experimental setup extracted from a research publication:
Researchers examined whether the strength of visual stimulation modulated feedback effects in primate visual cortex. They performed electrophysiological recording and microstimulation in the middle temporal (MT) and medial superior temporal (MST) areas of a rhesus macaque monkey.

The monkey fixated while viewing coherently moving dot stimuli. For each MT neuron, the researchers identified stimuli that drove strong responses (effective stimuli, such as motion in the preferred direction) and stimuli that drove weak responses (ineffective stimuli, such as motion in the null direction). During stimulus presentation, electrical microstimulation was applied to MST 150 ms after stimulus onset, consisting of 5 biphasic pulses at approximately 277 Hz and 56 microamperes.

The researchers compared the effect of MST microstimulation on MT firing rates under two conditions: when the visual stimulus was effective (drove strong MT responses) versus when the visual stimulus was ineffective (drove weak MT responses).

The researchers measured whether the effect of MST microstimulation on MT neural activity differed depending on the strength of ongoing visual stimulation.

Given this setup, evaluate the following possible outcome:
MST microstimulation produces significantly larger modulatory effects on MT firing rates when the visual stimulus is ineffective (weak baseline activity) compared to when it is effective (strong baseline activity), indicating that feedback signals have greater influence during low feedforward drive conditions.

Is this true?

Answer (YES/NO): NO